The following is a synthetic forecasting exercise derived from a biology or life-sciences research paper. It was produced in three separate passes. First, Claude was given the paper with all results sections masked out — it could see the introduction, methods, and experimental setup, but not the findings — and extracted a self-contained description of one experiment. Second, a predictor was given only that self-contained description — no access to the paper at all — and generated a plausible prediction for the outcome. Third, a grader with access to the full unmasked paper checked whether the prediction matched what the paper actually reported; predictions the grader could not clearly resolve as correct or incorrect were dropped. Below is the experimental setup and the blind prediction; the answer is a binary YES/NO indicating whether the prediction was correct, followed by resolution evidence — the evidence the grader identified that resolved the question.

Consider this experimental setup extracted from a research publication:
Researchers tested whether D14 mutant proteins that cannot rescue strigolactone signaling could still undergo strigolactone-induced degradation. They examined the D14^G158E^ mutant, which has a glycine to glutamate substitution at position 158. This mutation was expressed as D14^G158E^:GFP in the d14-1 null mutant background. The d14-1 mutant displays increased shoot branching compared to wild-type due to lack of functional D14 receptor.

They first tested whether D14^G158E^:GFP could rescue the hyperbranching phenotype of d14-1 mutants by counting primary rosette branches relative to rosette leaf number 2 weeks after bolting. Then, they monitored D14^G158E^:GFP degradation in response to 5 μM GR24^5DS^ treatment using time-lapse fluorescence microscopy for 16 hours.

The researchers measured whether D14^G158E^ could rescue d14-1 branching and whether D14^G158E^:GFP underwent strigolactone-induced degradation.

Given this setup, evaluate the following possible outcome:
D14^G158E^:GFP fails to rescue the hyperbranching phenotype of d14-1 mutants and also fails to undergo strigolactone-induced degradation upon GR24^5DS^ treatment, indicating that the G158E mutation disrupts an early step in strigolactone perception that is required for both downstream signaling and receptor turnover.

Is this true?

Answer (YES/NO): NO